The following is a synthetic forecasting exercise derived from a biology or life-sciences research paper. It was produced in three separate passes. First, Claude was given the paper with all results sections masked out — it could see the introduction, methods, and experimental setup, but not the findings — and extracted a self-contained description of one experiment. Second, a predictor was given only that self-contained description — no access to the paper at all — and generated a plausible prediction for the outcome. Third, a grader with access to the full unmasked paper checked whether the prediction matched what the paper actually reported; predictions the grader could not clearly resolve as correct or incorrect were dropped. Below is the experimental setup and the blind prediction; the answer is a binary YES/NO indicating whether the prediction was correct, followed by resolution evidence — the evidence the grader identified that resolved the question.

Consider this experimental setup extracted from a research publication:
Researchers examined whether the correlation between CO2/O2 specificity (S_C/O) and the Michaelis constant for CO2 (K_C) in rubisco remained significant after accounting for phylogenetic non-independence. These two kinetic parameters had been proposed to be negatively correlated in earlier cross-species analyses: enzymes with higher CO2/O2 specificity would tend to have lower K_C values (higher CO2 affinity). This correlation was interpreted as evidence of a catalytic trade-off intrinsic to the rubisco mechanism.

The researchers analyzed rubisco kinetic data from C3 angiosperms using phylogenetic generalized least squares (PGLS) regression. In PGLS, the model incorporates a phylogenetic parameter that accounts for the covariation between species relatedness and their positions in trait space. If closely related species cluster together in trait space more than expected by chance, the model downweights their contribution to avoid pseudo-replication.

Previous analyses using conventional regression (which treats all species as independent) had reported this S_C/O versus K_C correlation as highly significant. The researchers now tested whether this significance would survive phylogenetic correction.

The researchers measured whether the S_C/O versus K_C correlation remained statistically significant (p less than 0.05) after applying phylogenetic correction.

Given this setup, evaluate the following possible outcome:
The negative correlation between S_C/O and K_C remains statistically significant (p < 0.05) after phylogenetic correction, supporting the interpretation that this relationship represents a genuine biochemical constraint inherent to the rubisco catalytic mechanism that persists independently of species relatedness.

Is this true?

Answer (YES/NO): NO